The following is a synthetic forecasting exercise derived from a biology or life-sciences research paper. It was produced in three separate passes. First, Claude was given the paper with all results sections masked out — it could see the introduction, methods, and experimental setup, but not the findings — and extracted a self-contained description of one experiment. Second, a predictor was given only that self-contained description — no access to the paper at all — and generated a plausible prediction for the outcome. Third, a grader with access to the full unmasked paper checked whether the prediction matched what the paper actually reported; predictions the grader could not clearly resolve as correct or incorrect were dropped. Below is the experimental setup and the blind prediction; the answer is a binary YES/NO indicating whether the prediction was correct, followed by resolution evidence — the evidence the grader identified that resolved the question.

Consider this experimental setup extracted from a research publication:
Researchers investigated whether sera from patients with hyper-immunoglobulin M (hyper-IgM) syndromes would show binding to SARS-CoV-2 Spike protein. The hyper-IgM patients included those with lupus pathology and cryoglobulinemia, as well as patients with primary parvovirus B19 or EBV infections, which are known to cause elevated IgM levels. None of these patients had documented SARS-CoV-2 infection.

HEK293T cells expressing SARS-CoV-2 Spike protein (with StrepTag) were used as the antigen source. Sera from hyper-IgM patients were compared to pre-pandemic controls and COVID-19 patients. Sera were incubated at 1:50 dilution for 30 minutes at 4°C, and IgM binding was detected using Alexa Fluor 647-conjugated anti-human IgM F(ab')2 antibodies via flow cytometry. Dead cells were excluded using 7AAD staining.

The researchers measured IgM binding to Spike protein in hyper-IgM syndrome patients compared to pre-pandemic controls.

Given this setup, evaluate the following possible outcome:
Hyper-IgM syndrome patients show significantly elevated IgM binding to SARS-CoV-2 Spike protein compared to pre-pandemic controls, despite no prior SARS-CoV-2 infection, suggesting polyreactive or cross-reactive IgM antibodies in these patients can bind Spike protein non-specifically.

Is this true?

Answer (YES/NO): NO